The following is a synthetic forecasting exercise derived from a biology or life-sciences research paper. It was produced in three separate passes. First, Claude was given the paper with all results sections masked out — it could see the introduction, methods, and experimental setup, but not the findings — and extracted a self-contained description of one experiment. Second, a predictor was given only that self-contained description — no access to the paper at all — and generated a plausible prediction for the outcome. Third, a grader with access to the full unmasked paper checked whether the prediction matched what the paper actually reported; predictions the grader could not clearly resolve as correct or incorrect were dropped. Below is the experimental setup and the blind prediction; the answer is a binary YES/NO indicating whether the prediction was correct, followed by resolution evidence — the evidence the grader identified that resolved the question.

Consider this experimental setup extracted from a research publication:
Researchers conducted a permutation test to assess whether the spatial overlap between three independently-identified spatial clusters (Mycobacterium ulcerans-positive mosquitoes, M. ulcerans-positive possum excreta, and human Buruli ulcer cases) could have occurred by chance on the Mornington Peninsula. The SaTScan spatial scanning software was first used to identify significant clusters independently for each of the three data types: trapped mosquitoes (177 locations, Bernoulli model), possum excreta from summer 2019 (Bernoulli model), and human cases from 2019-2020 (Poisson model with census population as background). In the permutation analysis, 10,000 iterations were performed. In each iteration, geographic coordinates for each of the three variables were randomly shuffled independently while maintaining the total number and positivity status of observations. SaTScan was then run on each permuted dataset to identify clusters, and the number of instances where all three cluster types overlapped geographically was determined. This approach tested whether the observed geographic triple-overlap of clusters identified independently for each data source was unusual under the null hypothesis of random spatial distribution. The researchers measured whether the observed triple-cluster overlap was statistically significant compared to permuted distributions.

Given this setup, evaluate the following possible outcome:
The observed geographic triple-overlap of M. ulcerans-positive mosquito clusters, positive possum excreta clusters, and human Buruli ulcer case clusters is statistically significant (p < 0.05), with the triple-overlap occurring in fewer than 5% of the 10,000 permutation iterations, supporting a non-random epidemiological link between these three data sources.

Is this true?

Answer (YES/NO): NO